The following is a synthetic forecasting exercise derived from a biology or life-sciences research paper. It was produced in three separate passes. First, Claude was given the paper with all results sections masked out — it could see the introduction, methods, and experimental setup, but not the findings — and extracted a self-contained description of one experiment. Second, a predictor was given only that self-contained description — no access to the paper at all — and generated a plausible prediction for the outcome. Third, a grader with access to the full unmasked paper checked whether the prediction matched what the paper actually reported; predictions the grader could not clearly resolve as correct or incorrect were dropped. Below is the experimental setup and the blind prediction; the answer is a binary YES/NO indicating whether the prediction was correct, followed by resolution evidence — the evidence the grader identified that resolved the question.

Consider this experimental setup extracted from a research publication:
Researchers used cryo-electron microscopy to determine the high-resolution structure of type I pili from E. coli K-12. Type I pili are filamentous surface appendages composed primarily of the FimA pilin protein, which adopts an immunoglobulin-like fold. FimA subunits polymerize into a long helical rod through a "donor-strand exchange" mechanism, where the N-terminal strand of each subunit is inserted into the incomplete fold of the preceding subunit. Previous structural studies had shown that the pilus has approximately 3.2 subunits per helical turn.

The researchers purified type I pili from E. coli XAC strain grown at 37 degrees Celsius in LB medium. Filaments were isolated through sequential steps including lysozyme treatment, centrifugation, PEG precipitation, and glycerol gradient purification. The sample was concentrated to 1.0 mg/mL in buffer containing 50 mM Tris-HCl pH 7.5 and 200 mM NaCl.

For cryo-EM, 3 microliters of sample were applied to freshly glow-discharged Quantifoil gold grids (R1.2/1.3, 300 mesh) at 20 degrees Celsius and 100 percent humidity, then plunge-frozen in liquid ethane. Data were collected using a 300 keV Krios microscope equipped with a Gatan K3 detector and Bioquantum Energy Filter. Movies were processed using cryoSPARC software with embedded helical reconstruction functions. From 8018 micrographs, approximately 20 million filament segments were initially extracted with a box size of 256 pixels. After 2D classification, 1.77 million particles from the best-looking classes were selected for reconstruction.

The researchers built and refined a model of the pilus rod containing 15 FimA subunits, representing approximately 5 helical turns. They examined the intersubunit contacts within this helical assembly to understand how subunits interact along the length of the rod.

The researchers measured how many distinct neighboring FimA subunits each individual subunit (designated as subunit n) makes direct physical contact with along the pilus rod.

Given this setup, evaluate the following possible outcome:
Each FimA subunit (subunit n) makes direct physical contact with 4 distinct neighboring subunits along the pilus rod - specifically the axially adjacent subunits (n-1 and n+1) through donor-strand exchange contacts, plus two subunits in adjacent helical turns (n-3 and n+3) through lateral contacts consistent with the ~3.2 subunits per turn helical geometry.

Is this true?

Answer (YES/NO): NO